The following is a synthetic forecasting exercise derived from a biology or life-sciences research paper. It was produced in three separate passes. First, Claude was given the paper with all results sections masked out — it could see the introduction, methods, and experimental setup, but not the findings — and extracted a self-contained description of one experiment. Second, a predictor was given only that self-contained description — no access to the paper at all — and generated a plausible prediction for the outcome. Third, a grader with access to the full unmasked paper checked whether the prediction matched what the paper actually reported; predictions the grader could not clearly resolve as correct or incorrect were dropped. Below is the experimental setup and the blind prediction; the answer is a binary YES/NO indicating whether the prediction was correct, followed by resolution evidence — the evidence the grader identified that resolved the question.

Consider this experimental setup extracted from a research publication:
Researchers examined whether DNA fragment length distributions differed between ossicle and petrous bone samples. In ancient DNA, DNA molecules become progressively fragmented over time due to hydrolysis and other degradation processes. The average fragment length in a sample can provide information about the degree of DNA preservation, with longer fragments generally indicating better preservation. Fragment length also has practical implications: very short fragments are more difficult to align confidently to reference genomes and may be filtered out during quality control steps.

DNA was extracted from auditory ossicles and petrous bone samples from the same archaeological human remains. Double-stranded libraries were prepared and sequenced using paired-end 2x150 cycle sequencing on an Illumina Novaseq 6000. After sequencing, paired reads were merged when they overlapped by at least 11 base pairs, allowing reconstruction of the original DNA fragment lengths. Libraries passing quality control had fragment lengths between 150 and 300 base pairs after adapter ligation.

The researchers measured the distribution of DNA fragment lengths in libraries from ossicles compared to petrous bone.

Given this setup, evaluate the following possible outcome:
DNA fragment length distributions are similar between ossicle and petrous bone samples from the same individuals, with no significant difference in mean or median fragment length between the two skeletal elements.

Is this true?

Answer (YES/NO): NO